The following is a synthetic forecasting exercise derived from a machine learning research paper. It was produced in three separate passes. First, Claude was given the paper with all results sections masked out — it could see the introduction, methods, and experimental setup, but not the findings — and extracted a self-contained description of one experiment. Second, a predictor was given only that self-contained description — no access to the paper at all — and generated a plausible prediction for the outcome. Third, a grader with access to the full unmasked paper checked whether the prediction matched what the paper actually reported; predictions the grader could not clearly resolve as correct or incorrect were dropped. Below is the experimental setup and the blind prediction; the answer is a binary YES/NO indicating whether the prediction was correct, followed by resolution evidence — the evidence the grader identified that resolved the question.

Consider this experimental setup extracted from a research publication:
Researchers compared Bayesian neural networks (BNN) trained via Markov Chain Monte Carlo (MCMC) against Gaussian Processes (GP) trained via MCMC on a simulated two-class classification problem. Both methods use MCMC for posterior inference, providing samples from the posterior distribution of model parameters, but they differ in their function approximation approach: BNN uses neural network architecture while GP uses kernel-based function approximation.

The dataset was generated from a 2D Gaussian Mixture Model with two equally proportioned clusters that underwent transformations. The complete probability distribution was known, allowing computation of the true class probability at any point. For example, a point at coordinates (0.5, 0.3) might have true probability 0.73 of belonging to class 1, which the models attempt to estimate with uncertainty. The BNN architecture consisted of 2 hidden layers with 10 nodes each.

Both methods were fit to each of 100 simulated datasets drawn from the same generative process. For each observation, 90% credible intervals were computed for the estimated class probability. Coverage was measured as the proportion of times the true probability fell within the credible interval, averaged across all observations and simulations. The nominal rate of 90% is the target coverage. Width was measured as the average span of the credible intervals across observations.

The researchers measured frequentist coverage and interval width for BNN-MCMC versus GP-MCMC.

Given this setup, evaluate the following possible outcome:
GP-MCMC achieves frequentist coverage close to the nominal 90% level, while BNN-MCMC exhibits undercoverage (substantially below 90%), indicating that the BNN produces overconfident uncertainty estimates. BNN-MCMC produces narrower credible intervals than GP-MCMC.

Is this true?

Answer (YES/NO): NO